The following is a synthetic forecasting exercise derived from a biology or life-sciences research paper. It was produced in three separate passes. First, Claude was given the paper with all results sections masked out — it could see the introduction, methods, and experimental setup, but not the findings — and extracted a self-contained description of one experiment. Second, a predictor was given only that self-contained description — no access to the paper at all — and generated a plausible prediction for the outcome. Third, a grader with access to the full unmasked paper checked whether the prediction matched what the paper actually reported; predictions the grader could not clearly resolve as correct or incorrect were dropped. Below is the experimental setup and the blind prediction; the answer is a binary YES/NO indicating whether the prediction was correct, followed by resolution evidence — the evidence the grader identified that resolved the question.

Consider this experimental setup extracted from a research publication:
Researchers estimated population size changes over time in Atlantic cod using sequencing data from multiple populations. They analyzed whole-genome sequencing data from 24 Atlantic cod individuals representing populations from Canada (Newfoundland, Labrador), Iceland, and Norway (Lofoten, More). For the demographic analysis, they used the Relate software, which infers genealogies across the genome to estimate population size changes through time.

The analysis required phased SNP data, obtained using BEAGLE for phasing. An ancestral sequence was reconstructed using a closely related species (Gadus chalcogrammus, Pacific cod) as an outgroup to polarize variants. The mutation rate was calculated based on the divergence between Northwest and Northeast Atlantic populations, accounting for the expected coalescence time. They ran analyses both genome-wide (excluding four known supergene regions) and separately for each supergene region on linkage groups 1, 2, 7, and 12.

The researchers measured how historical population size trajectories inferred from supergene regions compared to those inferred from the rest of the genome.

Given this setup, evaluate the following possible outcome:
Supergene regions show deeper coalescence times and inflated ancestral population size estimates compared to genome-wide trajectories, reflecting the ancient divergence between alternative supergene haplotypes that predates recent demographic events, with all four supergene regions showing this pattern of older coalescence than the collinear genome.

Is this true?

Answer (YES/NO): NO